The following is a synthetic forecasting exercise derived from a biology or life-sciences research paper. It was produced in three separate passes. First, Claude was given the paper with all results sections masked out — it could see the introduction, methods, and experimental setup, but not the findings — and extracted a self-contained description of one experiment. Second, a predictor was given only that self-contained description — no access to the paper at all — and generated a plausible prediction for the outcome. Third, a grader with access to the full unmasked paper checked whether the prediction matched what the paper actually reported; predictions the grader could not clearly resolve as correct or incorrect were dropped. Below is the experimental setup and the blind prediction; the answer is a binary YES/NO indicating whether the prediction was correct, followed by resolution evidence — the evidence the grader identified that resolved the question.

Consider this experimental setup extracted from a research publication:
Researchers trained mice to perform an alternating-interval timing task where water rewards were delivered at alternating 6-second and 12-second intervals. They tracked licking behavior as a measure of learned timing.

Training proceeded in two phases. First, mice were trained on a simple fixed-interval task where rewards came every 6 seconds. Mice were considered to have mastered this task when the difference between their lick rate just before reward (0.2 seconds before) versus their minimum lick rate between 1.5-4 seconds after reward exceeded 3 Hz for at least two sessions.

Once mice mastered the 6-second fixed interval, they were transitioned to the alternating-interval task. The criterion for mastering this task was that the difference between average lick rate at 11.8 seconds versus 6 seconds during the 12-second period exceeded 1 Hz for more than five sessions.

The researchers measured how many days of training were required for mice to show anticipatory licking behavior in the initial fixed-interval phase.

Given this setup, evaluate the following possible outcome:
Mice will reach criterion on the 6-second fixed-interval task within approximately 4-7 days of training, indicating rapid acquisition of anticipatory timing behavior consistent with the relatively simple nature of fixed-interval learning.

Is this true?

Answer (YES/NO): NO